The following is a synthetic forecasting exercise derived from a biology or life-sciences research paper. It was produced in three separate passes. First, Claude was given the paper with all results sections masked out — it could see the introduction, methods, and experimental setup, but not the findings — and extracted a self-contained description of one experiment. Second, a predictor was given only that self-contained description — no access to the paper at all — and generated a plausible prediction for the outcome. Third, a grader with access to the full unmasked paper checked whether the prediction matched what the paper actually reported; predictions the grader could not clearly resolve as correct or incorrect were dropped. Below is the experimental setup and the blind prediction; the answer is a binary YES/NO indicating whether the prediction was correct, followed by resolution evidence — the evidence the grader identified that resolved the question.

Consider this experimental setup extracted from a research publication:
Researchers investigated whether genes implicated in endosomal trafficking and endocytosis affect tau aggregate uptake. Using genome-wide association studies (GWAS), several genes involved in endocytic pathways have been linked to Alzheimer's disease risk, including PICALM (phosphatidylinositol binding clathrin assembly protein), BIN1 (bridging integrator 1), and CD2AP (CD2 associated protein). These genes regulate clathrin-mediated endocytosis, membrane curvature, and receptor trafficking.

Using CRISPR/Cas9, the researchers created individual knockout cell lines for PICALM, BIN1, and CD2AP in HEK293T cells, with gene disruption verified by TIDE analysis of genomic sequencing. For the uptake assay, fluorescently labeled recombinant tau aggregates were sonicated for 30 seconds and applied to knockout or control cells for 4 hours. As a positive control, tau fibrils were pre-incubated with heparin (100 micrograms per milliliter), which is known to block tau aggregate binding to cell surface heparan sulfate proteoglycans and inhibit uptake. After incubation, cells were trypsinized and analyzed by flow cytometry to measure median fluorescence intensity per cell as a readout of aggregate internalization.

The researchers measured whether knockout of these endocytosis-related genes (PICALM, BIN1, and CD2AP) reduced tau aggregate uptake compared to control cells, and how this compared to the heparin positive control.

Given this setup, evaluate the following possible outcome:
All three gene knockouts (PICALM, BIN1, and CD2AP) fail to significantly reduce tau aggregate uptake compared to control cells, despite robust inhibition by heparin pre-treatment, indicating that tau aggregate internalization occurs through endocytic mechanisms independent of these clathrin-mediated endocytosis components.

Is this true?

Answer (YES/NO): YES